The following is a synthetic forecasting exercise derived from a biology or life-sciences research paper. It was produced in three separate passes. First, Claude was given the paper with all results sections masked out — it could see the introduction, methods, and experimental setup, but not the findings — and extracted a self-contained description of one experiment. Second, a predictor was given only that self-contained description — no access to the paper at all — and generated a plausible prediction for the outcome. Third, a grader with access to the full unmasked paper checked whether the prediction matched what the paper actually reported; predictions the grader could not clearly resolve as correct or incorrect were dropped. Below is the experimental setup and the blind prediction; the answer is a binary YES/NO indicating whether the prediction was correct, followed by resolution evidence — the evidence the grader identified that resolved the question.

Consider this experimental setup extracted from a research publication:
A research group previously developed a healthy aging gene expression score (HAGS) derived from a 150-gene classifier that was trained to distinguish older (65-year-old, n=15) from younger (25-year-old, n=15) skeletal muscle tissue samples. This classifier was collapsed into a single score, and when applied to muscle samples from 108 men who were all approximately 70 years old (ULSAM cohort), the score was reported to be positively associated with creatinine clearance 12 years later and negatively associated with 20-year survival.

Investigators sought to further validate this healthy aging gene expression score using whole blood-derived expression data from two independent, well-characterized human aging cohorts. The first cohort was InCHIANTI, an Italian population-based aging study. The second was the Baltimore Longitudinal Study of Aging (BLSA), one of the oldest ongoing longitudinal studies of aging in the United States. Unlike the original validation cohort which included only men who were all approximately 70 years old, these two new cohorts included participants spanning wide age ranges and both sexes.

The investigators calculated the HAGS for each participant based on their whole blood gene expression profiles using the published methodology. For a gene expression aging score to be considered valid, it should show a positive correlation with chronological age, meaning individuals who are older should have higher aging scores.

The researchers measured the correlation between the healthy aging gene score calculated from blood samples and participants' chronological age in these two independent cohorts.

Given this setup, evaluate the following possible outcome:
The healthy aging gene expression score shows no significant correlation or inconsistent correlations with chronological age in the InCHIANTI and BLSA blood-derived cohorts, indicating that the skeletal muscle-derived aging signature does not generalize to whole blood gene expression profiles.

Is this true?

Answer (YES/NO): YES